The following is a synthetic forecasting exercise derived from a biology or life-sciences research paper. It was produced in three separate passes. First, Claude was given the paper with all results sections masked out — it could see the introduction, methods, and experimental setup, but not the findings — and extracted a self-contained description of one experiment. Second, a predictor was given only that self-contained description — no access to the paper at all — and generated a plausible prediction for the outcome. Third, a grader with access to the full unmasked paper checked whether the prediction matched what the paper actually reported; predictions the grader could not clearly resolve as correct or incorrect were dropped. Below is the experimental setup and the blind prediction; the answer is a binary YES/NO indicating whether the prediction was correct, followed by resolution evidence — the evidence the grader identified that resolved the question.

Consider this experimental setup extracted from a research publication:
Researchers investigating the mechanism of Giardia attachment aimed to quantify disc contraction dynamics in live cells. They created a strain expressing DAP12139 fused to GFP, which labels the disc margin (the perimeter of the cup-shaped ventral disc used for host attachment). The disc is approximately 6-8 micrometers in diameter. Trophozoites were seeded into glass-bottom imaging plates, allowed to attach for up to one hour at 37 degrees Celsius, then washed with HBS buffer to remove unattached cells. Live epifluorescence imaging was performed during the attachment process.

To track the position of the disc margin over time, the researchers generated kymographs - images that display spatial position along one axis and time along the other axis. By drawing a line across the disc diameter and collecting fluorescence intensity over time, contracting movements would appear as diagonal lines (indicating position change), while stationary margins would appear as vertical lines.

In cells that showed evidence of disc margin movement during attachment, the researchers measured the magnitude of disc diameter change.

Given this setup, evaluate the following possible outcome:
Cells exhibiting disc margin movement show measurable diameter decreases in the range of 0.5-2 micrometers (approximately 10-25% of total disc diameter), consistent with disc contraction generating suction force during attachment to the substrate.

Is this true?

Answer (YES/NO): NO